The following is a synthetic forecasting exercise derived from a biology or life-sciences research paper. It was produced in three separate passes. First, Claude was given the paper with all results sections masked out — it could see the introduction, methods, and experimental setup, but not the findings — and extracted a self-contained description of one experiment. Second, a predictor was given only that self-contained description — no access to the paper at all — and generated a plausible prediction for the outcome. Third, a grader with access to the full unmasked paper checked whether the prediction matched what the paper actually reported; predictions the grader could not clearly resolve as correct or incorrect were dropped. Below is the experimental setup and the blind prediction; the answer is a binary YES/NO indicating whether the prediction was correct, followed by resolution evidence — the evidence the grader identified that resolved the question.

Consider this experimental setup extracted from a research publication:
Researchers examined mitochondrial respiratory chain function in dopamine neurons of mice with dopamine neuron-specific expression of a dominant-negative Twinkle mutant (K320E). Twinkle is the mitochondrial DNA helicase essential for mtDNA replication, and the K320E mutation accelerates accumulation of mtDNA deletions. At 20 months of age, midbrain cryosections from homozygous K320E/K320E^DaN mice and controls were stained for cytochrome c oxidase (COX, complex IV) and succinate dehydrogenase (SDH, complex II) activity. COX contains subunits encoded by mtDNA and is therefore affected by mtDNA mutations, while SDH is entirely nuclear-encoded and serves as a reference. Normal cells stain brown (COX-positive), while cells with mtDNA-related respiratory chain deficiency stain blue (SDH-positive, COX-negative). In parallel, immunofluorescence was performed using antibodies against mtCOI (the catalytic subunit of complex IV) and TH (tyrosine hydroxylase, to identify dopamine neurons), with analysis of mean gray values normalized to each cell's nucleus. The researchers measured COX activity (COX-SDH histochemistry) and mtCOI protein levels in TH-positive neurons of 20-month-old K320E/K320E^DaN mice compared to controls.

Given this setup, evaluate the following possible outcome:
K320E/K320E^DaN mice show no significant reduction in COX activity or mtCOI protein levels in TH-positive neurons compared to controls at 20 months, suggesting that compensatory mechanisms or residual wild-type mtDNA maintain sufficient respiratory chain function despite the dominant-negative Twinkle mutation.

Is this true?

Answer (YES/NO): YES